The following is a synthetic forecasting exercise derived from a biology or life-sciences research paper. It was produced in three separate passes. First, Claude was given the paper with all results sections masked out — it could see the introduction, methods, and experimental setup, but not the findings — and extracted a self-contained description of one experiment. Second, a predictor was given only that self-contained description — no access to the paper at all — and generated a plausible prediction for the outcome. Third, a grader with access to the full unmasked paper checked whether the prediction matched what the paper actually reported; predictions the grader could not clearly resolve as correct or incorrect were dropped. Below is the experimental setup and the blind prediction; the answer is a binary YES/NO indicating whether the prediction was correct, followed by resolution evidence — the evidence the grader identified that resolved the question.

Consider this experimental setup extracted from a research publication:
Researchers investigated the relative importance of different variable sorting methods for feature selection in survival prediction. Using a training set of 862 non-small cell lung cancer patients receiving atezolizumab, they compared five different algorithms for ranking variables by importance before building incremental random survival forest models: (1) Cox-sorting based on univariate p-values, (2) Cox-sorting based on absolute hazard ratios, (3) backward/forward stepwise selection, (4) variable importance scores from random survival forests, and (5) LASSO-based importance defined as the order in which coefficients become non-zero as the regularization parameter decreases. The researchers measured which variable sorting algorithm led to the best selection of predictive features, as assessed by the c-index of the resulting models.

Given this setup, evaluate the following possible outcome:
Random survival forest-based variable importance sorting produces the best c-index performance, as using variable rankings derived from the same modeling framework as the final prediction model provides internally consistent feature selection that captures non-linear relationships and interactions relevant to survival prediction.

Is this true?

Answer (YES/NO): NO